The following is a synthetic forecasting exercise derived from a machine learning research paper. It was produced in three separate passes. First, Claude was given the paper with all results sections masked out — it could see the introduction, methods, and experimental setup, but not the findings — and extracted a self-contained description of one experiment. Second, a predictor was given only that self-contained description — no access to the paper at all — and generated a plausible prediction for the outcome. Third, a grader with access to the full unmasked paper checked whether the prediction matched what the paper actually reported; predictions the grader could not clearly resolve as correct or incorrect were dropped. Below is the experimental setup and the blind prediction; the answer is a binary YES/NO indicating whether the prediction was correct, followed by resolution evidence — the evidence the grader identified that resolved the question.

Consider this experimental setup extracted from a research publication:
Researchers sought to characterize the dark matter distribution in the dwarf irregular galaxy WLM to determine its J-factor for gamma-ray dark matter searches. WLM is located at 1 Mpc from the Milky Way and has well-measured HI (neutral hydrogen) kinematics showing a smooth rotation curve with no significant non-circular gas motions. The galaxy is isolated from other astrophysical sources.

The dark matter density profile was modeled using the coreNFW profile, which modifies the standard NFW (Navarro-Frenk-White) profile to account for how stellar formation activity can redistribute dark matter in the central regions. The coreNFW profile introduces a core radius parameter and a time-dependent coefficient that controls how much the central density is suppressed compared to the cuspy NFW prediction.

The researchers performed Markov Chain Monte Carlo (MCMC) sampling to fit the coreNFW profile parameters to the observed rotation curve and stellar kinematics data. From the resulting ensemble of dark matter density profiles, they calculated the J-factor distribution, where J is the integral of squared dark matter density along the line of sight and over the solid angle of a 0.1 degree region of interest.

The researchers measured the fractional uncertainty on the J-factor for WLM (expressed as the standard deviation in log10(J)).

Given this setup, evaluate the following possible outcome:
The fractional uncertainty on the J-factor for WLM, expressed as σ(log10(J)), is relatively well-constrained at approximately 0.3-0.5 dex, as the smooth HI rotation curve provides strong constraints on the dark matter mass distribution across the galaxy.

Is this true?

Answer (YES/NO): NO